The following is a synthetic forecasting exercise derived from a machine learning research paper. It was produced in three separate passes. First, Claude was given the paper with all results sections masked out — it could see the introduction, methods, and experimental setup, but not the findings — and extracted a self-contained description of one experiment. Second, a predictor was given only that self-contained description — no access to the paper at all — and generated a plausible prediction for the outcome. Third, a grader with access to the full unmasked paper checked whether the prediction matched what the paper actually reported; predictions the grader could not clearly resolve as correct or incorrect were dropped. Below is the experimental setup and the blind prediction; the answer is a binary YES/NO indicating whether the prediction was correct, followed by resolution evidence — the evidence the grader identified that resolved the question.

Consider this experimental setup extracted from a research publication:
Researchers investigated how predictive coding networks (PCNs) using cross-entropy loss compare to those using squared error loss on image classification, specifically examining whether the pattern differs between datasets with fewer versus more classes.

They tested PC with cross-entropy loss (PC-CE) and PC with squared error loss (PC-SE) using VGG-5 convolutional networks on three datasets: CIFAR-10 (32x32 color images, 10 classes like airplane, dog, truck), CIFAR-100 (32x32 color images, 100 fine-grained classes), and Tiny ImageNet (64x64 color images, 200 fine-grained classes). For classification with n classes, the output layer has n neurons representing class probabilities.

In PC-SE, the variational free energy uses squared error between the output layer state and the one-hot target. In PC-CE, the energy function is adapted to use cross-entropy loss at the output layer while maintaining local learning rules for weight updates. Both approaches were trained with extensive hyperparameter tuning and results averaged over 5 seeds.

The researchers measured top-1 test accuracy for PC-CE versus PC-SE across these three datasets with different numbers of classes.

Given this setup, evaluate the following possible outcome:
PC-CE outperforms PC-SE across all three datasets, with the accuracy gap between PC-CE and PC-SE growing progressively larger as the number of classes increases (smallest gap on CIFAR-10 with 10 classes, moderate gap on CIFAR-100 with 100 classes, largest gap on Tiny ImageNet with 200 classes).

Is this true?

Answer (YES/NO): NO